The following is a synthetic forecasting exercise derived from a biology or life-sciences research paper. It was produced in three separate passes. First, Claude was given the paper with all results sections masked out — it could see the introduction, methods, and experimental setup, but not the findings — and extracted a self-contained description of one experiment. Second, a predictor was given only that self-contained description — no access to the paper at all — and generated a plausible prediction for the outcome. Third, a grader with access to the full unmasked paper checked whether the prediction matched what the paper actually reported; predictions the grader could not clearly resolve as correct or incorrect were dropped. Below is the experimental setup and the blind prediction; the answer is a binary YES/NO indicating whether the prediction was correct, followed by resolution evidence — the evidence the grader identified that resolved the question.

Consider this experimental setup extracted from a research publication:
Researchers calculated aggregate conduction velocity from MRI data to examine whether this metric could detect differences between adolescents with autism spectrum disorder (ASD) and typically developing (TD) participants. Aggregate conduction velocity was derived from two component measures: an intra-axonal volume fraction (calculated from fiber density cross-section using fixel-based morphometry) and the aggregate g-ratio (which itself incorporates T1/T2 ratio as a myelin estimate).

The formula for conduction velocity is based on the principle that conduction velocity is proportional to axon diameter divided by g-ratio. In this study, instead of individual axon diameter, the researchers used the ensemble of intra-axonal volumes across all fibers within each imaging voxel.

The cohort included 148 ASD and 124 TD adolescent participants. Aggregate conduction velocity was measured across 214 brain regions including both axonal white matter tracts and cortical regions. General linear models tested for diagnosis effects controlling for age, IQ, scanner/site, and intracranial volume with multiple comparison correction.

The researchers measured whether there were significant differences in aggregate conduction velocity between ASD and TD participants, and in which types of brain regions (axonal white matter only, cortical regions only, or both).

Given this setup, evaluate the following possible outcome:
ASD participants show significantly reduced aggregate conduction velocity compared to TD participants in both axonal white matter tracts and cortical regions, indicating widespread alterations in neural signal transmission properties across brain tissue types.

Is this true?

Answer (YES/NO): YES